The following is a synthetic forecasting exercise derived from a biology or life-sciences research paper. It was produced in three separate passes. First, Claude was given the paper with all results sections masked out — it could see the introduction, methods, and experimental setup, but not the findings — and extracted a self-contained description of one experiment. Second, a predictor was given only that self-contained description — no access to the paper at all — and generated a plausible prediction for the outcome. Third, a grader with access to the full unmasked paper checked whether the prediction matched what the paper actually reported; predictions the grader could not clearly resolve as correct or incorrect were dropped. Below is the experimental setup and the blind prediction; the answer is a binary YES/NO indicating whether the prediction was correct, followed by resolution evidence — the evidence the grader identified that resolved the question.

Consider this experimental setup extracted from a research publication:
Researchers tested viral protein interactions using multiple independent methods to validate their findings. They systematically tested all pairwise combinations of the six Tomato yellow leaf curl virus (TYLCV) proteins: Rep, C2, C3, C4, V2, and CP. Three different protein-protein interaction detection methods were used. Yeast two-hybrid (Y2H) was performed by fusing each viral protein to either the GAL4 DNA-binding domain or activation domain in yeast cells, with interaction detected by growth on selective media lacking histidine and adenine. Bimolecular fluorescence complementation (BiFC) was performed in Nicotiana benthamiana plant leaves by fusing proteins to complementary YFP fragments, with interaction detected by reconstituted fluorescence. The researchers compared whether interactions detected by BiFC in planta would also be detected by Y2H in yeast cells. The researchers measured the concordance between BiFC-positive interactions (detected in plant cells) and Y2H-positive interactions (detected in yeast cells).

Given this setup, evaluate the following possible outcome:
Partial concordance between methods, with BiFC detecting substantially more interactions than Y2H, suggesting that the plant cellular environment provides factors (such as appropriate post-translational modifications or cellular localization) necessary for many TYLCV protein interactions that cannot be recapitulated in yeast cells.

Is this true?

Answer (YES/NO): YES